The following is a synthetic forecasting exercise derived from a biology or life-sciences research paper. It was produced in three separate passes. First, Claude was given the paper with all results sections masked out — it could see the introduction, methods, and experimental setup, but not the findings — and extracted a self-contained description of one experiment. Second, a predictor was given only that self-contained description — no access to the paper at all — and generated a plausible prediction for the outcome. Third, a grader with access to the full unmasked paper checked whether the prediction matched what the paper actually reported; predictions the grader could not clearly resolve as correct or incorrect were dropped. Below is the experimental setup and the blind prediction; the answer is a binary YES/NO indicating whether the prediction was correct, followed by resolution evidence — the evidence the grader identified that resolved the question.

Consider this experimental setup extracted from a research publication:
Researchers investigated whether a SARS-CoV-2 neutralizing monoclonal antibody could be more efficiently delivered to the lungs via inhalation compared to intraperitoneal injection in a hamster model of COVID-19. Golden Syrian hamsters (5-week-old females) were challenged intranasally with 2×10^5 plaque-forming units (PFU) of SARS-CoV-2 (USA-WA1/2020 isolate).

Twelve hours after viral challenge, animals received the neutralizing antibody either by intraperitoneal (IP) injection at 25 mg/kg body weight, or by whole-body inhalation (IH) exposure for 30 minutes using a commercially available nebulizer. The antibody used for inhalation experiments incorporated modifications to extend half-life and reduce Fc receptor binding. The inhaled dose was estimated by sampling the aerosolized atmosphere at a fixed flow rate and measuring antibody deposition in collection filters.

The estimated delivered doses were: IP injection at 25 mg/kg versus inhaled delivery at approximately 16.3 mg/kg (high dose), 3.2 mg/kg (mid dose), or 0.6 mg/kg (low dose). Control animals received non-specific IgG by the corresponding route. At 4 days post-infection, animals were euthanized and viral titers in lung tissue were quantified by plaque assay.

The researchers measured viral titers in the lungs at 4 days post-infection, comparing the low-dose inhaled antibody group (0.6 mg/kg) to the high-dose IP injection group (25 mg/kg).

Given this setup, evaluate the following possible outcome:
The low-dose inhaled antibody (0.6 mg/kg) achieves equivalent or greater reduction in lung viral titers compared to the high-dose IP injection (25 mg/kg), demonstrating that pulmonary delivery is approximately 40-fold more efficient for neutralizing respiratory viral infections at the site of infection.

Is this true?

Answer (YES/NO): YES